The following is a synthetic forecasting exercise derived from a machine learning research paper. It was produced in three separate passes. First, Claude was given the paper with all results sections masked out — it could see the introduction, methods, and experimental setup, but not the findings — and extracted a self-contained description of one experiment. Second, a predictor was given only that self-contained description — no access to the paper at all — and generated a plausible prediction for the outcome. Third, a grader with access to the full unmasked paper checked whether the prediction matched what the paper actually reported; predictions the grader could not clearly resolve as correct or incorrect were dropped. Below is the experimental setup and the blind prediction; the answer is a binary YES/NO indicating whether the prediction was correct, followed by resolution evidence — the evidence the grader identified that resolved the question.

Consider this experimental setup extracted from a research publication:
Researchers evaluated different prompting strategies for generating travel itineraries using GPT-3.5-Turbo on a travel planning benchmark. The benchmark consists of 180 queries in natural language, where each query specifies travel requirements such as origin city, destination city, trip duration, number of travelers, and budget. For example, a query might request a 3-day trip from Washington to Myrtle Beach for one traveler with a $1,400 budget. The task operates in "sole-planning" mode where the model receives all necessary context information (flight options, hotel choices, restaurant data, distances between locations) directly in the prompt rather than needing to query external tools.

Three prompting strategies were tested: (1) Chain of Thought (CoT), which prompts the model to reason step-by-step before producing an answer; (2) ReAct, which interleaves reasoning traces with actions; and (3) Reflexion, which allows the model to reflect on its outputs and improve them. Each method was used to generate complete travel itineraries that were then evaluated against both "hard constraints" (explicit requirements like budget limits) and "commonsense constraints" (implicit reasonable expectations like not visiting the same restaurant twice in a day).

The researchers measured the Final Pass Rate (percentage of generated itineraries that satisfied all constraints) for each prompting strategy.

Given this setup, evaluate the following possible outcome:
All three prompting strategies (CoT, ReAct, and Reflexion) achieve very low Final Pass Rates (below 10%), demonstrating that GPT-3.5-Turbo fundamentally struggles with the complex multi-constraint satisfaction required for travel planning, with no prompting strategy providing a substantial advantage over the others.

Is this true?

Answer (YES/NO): YES